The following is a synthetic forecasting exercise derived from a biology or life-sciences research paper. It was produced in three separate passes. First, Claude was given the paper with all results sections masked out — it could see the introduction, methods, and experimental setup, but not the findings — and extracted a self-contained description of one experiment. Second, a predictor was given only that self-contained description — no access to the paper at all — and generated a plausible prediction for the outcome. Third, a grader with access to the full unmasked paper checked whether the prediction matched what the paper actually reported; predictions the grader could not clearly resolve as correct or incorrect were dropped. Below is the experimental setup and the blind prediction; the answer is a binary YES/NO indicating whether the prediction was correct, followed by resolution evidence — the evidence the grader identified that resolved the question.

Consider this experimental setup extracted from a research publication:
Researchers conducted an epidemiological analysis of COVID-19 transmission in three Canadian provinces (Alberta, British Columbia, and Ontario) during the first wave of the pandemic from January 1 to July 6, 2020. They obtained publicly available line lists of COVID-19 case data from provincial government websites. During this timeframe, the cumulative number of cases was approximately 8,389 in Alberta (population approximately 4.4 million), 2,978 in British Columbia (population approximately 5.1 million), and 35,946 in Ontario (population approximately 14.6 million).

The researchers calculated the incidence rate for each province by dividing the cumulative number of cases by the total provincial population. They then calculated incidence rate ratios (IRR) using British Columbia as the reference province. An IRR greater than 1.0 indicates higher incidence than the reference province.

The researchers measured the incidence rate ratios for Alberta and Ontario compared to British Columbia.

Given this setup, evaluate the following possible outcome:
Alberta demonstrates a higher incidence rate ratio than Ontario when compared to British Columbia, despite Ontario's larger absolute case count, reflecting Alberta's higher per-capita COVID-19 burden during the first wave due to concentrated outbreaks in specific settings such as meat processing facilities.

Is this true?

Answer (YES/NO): NO